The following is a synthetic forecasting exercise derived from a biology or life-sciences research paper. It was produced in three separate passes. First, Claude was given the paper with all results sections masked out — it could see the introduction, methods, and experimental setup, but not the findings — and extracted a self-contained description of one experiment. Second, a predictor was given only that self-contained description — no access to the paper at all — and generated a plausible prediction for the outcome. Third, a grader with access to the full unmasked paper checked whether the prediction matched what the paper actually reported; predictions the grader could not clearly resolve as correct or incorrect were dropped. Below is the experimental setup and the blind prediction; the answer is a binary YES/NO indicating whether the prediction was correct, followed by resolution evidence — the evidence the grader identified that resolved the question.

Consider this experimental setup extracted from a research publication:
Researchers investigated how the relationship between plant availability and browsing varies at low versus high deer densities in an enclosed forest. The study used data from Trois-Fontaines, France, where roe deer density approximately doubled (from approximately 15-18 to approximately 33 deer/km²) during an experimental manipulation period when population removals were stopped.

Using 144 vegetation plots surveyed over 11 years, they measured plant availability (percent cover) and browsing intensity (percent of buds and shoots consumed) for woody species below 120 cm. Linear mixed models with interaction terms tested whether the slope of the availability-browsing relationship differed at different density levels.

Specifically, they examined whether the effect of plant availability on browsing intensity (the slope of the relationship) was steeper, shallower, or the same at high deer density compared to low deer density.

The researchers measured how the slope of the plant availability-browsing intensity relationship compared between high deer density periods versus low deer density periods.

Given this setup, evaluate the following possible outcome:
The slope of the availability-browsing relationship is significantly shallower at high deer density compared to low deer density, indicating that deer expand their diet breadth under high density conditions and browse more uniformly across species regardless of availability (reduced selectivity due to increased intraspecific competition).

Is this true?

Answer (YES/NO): NO